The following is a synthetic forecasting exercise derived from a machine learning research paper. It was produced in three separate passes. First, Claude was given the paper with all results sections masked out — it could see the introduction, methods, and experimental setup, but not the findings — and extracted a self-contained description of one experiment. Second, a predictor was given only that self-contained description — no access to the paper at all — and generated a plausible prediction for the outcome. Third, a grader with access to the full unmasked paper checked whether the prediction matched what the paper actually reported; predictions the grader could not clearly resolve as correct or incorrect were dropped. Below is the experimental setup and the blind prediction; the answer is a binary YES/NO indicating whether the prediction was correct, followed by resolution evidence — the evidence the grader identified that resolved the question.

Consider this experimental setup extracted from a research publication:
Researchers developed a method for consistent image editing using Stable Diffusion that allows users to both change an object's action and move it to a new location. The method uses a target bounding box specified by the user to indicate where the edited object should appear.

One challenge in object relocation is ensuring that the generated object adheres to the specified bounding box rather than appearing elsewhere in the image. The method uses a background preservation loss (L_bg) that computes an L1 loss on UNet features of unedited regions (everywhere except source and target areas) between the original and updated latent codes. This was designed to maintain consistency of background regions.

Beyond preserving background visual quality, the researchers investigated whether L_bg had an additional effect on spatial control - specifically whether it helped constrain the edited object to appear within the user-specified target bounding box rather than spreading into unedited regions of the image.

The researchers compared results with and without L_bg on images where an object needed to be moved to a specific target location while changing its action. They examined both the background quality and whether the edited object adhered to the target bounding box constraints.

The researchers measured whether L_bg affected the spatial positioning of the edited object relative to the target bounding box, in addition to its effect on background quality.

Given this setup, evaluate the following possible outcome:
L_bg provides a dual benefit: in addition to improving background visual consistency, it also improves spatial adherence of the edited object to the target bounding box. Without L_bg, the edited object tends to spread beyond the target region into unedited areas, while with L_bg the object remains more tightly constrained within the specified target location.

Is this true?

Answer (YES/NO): YES